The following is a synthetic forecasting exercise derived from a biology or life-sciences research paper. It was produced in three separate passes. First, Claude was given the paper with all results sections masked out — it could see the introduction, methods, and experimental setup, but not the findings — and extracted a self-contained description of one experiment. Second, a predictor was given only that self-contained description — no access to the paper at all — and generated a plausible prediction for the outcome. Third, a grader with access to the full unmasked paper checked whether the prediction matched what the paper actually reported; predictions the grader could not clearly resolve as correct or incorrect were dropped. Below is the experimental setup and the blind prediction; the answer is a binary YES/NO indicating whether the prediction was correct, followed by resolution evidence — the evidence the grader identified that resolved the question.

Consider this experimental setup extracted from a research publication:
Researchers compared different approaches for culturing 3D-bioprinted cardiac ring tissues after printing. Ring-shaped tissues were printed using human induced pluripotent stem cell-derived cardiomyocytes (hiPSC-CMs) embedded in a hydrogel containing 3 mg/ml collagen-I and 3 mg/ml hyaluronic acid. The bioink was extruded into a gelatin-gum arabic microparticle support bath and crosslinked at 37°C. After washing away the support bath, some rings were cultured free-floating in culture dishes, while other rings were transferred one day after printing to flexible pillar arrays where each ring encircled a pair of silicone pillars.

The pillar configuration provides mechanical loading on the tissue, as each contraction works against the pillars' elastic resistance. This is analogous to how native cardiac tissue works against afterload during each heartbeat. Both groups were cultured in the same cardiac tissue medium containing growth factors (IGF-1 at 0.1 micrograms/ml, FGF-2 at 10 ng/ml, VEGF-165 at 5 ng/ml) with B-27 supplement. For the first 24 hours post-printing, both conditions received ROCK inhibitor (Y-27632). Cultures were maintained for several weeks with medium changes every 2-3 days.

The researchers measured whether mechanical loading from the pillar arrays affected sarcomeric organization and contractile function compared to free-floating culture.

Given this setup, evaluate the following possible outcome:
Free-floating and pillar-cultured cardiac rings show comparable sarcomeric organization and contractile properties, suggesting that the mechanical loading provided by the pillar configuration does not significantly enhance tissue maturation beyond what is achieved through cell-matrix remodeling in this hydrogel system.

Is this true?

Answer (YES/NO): NO